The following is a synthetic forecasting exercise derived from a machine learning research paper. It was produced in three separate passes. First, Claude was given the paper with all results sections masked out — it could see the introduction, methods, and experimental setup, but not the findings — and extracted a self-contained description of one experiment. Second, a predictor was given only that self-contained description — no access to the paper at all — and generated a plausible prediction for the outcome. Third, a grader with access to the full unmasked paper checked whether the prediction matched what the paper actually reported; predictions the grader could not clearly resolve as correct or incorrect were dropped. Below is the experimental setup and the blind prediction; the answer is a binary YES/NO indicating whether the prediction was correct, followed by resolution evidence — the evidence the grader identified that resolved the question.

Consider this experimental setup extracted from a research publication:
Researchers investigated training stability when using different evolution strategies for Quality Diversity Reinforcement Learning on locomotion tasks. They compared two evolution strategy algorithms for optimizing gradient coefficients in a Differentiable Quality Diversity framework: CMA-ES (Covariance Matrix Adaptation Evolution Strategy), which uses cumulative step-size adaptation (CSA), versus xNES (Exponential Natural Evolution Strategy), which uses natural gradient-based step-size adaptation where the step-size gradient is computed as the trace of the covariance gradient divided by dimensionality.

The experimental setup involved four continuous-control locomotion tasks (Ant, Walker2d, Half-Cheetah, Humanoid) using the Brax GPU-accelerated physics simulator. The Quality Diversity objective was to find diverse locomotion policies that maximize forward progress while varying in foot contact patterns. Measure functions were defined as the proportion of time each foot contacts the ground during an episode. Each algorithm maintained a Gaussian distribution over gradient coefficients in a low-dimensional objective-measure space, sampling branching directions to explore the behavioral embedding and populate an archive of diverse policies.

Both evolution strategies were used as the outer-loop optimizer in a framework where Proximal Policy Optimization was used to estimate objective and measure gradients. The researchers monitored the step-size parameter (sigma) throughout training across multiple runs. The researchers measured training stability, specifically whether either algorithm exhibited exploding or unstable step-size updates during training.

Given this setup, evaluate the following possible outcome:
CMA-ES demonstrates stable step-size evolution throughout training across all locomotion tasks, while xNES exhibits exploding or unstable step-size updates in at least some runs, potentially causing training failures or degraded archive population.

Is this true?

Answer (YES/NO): NO